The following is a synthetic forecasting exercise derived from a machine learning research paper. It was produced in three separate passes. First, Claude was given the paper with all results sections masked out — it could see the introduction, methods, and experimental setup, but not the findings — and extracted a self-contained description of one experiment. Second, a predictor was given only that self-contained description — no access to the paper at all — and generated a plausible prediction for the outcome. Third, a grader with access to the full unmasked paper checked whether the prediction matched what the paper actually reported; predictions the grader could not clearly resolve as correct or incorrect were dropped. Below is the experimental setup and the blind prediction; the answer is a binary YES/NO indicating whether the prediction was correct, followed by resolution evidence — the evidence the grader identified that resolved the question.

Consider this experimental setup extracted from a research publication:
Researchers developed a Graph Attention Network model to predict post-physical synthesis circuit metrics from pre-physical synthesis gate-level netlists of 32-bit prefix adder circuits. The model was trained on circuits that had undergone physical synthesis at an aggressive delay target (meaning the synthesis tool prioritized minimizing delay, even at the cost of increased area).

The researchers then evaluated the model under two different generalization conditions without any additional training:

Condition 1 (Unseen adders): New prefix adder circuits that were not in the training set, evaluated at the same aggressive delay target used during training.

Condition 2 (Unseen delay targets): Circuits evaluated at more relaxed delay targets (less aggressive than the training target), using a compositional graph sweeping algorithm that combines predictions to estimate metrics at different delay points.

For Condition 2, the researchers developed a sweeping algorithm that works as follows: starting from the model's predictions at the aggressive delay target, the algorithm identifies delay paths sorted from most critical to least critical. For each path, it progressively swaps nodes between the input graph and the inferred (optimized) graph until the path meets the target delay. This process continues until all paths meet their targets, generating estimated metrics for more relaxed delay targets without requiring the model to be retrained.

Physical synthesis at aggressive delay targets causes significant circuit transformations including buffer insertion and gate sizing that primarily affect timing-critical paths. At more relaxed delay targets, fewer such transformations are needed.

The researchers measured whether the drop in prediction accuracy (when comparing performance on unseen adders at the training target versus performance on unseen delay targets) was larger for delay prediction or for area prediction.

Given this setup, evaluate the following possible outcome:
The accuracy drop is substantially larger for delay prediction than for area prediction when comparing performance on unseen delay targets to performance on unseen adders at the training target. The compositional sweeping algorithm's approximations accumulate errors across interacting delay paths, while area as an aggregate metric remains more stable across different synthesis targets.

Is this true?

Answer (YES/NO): YES